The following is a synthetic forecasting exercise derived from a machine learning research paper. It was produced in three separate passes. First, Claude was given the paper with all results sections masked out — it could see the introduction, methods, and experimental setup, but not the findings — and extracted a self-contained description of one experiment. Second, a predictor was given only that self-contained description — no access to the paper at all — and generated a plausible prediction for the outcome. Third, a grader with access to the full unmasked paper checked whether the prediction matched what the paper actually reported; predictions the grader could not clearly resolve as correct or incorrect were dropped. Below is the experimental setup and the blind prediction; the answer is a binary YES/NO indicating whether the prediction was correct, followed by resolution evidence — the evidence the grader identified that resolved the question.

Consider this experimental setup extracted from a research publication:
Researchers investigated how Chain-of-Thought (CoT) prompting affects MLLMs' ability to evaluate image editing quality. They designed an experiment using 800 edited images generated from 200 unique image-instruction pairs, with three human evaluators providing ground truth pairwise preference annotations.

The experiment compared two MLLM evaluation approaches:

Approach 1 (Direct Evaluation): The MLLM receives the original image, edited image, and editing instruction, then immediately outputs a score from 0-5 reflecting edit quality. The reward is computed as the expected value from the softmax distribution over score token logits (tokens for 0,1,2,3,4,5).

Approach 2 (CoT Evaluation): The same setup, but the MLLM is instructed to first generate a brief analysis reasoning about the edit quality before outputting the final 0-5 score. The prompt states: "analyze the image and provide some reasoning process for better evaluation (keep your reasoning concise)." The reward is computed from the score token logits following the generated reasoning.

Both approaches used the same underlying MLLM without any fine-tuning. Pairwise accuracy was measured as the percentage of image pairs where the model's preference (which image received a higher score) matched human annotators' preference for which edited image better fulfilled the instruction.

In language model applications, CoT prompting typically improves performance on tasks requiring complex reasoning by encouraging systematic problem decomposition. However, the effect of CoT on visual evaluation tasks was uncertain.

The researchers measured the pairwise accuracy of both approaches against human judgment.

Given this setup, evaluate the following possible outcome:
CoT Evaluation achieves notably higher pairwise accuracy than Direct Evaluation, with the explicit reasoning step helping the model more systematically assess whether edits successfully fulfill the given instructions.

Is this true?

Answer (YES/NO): NO